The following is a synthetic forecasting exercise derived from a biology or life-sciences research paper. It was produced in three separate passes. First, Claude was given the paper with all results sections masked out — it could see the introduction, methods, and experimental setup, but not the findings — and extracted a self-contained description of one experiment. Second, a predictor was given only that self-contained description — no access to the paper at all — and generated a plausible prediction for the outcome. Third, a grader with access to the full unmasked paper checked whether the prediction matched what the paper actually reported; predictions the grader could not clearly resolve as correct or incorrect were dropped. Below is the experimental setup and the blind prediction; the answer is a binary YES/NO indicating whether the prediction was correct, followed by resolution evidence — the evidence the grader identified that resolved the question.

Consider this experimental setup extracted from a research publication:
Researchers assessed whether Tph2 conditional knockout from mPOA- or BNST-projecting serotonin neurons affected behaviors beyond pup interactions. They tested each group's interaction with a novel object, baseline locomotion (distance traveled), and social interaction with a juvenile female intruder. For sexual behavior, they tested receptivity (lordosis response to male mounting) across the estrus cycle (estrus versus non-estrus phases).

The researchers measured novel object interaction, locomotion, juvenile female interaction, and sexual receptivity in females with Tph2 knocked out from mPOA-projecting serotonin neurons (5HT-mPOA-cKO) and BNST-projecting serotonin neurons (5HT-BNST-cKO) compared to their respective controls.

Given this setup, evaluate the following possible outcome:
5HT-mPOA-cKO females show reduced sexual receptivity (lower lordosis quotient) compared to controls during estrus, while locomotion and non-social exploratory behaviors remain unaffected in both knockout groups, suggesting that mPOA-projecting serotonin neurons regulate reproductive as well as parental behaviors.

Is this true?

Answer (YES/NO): NO